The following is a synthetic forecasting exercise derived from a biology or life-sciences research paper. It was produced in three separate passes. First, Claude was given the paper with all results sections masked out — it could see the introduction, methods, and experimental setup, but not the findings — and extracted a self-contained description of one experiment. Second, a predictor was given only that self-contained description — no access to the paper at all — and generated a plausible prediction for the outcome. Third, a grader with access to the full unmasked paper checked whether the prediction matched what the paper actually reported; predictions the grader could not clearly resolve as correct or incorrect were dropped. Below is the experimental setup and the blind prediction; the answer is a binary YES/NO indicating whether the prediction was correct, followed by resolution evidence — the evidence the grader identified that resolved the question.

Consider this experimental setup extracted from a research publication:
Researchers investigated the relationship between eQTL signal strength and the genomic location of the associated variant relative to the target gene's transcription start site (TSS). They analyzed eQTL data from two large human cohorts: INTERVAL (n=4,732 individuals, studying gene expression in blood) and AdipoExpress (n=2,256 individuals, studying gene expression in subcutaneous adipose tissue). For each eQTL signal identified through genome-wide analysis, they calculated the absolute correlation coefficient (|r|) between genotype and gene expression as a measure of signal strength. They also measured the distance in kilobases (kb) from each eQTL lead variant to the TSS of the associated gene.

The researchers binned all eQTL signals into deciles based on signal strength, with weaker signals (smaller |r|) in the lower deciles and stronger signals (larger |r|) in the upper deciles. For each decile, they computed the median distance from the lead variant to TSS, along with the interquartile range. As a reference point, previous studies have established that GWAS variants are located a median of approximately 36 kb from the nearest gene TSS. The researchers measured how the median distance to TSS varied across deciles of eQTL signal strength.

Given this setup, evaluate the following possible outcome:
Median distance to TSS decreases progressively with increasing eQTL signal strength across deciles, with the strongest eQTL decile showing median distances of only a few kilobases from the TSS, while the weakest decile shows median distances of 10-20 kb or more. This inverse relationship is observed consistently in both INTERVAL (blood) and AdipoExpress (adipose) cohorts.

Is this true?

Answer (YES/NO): NO